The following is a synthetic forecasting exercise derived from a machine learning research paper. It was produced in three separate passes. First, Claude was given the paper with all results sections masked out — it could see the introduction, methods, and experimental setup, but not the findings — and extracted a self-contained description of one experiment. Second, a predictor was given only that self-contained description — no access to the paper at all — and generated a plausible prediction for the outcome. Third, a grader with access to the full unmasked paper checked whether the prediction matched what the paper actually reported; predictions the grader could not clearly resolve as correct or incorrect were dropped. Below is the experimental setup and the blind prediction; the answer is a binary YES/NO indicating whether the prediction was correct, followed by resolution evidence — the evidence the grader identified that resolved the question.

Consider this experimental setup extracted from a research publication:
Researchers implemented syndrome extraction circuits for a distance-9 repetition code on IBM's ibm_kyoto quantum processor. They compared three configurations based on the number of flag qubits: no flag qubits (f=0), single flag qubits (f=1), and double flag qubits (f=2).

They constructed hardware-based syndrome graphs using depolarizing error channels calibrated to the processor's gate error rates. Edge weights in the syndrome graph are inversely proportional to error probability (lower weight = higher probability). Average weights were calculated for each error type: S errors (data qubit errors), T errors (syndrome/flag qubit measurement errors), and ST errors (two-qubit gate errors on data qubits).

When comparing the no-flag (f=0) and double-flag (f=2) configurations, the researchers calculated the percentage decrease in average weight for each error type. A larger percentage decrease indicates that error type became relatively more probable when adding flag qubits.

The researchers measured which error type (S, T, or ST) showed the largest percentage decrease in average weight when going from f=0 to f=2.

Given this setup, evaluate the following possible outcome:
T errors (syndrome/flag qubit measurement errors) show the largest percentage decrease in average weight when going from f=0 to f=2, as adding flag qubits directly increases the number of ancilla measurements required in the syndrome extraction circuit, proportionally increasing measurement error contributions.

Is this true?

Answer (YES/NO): YES